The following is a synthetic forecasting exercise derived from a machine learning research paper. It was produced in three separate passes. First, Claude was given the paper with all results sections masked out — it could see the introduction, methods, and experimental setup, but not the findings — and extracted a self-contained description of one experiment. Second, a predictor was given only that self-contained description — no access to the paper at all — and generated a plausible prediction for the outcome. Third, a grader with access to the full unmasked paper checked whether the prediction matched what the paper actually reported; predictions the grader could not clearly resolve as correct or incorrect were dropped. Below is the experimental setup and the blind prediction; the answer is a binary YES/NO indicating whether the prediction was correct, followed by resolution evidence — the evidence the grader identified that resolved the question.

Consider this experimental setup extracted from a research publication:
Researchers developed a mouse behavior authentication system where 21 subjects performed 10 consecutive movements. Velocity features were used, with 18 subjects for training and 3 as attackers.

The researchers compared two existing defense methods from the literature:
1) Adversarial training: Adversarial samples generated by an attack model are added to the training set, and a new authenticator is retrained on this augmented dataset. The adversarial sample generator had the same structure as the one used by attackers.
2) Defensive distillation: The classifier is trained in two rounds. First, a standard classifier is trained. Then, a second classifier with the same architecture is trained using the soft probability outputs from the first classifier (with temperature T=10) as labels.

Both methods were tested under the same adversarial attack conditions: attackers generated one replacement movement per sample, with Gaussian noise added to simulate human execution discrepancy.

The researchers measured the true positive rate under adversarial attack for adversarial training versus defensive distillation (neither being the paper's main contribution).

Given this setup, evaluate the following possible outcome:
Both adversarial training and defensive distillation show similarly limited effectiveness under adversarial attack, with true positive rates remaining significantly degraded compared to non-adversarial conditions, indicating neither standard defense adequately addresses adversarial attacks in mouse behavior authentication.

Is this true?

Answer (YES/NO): NO